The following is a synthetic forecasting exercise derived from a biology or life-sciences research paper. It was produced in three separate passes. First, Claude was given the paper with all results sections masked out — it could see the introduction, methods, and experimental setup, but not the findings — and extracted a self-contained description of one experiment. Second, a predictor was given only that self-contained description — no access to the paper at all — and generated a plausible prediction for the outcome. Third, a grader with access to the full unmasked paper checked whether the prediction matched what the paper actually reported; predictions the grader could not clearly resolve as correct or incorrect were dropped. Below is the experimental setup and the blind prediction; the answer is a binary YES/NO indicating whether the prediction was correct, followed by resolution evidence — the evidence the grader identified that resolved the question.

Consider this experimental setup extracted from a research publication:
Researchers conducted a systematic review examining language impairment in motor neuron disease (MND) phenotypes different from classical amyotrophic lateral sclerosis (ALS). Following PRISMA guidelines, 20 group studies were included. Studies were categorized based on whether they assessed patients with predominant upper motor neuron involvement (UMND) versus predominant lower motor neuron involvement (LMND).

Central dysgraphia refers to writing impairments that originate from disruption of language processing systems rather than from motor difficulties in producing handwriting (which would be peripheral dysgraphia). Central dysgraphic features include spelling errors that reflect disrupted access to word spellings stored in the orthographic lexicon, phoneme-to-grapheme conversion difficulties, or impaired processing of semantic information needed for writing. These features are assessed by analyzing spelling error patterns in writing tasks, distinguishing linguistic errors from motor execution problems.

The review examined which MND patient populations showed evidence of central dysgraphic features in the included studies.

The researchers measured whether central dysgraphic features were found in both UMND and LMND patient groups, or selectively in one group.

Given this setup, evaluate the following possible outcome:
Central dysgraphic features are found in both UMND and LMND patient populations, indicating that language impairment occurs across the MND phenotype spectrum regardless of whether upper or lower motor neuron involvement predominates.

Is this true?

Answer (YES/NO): NO